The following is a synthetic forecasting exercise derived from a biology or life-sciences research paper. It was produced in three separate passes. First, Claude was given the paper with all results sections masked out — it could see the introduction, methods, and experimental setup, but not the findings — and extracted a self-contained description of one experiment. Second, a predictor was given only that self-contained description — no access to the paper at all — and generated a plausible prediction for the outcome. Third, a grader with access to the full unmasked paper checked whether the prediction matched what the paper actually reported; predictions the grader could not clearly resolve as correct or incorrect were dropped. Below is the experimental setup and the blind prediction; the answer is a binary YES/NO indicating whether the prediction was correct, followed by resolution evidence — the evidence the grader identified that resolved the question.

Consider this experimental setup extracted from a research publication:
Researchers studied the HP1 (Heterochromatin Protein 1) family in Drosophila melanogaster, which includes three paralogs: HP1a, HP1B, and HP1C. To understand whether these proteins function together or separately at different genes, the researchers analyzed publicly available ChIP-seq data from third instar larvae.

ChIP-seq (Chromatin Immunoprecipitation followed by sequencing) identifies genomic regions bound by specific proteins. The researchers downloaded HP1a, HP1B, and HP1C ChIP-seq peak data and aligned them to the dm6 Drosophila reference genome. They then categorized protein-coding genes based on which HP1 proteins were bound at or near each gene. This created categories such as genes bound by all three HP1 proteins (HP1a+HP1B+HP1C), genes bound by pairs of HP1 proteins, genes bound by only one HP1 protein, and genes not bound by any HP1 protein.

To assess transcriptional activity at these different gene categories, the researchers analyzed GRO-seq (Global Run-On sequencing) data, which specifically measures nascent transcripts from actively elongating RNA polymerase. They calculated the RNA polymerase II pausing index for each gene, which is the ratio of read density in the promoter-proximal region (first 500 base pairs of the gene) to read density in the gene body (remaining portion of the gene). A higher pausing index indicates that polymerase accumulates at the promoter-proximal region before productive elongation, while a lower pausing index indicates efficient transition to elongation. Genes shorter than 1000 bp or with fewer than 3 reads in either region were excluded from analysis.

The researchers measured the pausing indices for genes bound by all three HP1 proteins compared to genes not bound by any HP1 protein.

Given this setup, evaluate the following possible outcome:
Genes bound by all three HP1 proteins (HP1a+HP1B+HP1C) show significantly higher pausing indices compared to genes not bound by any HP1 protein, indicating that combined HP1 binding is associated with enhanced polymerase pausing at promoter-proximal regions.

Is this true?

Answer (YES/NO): YES